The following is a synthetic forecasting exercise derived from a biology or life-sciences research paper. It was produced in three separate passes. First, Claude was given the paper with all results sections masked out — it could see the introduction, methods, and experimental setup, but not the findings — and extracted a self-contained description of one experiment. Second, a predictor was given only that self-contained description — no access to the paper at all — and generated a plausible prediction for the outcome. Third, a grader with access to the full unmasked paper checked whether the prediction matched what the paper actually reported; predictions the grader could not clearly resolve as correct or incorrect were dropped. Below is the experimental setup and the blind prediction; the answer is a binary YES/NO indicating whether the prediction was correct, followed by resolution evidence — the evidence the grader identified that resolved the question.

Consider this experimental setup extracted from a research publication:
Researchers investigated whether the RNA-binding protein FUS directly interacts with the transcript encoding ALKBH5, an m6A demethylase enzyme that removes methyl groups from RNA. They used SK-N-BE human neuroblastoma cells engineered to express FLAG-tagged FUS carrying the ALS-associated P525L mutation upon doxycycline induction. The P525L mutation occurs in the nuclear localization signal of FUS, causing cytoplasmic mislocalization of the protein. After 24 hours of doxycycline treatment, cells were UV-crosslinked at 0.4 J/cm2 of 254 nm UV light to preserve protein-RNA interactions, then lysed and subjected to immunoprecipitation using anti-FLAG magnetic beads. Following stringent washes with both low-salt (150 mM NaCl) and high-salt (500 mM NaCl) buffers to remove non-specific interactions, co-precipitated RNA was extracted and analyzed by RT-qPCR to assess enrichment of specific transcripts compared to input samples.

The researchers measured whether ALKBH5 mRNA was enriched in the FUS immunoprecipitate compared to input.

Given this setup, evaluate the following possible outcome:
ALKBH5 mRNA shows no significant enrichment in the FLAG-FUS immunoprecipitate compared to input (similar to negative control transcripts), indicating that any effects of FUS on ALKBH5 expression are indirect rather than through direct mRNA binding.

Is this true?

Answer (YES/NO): NO